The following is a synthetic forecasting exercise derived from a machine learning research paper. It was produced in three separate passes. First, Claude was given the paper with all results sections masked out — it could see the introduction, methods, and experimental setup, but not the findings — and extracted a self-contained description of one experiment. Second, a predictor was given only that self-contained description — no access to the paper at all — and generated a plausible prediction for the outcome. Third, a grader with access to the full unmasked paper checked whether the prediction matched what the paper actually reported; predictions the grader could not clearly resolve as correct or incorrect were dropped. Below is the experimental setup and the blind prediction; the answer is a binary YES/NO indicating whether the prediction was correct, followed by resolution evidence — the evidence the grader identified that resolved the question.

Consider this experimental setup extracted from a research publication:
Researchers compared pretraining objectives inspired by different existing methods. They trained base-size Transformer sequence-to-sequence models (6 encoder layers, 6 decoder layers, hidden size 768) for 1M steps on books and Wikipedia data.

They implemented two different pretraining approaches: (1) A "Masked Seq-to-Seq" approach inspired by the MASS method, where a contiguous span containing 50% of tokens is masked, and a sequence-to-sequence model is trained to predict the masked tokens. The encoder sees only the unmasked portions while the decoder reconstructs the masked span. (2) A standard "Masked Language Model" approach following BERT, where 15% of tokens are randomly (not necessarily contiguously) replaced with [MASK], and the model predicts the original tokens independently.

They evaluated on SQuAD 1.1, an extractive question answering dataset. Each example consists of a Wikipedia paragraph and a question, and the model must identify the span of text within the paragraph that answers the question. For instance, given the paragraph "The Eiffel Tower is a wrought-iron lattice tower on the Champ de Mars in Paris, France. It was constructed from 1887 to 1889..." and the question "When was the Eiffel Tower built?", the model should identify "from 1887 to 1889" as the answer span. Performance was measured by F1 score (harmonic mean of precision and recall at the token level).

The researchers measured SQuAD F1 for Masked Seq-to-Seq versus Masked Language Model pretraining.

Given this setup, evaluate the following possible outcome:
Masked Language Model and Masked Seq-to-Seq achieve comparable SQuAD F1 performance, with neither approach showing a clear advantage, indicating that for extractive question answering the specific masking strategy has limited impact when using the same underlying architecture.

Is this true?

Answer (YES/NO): NO